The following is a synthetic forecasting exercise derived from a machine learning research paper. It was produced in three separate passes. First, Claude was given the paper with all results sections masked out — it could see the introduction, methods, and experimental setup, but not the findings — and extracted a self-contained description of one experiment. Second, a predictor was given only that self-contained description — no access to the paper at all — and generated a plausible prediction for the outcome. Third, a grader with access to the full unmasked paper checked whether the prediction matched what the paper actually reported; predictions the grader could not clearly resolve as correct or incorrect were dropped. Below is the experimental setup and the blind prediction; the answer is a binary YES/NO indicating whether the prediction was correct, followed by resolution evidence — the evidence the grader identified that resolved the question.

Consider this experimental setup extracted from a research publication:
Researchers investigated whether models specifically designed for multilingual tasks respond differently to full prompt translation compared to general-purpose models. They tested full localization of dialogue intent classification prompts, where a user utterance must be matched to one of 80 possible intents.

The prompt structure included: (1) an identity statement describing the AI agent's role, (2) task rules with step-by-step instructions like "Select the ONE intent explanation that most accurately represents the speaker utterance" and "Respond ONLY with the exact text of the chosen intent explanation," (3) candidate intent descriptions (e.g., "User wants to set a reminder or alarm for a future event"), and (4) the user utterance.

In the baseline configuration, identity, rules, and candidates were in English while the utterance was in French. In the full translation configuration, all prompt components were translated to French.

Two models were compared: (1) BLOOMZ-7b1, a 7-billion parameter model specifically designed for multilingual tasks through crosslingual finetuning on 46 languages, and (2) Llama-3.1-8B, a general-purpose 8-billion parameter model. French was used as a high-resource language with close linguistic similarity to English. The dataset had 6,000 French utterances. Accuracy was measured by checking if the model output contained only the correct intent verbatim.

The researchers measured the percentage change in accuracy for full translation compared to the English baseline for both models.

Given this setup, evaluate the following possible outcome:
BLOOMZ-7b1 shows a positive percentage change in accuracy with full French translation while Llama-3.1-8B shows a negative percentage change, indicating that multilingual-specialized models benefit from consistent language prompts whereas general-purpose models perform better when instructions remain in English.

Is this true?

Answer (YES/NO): YES